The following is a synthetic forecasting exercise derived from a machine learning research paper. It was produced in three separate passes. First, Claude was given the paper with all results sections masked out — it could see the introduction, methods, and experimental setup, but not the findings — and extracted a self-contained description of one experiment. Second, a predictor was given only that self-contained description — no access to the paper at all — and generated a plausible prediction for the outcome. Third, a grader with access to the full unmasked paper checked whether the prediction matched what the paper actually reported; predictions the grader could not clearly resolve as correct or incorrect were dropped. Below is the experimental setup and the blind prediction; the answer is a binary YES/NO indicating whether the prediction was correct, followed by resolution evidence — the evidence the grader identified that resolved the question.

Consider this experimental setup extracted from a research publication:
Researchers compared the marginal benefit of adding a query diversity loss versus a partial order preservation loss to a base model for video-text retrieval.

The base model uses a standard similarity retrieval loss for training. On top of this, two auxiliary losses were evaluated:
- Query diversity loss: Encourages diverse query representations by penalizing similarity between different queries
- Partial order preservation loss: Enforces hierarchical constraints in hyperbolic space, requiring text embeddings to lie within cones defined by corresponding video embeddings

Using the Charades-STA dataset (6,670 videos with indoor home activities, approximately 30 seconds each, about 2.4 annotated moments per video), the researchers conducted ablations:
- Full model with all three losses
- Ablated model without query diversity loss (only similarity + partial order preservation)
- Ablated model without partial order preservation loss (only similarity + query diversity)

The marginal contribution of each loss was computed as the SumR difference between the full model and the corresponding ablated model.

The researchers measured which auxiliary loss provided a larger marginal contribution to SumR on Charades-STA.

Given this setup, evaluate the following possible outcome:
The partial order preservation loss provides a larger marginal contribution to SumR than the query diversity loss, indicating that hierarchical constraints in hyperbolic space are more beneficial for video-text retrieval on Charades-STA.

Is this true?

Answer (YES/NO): NO